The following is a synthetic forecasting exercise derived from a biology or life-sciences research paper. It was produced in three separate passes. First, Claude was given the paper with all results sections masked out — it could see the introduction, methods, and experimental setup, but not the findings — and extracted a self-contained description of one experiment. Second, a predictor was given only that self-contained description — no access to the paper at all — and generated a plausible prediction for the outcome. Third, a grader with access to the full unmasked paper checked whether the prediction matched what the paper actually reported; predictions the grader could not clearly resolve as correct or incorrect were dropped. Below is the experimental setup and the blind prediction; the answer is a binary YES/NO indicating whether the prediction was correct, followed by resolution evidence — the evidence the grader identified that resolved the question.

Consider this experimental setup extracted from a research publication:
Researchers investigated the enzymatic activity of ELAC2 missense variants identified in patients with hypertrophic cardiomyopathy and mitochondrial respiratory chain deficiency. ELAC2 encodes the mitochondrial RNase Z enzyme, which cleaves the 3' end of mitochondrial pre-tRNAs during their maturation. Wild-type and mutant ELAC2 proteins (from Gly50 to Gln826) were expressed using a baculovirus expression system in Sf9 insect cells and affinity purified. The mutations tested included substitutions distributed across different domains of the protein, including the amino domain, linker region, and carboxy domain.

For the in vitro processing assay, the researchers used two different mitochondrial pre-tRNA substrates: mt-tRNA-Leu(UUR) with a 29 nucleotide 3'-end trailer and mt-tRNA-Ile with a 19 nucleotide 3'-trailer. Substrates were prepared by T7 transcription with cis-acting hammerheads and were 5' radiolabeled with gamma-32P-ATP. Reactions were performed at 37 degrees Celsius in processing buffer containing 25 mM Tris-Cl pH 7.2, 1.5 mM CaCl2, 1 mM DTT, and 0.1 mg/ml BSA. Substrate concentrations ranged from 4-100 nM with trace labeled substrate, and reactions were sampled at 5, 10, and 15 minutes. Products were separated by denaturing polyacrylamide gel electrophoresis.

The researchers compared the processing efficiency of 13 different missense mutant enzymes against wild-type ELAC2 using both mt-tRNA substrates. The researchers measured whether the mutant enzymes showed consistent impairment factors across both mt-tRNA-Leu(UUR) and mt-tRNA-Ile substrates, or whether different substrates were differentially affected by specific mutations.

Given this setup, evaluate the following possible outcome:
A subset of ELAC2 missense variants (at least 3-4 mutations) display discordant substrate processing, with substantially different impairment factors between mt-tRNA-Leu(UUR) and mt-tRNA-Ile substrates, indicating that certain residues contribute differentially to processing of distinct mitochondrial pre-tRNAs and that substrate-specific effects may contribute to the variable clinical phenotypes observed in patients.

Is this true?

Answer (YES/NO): NO